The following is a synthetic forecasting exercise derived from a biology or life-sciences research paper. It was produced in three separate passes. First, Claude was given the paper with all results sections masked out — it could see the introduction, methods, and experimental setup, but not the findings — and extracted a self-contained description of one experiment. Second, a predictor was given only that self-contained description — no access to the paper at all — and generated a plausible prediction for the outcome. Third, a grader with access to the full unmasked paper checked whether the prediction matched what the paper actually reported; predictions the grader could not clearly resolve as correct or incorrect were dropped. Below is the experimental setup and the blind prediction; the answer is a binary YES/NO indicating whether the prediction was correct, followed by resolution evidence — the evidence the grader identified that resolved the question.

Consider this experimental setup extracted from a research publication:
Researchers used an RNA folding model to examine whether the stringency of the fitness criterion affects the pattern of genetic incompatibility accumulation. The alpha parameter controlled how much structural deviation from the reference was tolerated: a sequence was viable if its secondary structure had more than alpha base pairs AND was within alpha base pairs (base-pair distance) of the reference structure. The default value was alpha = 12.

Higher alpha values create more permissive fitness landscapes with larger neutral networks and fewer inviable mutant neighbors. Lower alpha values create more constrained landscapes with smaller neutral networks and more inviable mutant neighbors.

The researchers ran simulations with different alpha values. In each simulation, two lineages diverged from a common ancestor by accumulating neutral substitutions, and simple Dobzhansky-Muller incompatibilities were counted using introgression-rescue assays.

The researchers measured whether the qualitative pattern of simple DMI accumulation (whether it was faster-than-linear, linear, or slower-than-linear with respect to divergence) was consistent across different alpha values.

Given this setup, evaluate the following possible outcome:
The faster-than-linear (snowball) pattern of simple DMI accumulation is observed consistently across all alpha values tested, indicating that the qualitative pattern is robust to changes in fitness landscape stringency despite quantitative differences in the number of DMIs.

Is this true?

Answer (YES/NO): NO